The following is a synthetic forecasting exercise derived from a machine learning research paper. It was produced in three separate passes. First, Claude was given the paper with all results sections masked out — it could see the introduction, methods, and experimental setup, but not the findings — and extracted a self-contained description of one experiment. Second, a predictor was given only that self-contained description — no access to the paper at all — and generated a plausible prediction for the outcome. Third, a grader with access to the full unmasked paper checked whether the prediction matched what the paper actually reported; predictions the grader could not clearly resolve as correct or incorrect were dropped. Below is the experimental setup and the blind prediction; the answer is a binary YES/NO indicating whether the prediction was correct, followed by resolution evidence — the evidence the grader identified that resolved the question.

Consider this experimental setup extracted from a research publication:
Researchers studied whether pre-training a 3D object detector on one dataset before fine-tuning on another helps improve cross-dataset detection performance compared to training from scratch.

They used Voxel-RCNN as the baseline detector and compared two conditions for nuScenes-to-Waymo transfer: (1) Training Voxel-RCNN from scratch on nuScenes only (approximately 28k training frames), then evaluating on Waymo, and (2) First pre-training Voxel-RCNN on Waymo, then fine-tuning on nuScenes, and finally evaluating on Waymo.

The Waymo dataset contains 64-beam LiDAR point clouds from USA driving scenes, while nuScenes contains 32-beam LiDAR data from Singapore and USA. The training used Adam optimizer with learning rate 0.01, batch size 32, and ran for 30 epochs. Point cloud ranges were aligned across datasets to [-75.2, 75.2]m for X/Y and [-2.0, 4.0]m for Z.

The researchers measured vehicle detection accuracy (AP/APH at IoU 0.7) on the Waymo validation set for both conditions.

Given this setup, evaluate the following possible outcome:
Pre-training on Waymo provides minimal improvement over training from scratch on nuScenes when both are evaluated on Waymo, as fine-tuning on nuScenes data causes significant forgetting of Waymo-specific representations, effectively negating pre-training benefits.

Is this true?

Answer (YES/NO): NO